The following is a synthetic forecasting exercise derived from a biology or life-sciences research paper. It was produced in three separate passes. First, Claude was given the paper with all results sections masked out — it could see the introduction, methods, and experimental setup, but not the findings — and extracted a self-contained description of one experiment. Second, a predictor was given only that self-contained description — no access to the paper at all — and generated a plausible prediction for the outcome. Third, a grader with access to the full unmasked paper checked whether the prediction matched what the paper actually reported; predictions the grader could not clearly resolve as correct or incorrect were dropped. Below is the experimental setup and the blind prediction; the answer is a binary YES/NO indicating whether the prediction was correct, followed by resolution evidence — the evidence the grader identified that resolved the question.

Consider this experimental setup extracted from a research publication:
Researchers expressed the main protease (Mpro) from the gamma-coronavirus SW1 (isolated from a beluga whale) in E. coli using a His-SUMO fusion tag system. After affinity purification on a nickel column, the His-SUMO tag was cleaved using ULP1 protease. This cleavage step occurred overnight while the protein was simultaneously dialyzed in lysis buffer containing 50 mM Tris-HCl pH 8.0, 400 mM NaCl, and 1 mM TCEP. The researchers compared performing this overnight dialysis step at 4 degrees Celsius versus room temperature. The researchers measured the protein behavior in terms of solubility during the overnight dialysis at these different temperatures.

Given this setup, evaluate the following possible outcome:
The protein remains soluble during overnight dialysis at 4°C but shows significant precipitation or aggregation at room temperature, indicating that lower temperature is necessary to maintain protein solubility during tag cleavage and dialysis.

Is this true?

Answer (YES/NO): NO